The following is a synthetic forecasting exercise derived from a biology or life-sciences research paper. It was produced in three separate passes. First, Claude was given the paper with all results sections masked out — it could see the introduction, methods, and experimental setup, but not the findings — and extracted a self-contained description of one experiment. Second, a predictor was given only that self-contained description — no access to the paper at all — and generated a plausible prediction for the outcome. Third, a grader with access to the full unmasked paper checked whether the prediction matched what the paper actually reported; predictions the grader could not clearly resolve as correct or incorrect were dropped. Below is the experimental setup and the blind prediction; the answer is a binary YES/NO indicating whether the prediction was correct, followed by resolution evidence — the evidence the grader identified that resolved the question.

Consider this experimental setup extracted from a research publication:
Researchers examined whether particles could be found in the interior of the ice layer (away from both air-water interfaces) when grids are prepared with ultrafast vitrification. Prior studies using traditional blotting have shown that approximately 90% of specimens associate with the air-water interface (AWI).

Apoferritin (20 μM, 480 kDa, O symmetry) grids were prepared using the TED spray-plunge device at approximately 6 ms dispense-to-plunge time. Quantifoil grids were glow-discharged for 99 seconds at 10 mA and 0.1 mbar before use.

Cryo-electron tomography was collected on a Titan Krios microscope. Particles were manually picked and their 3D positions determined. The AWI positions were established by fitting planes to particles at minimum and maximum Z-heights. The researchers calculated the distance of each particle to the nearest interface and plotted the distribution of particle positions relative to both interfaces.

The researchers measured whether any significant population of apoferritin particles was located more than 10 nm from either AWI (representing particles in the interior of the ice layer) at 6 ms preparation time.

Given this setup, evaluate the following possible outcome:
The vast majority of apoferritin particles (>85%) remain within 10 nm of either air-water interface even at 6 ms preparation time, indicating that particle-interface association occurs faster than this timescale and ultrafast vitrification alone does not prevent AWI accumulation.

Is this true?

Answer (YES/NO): NO